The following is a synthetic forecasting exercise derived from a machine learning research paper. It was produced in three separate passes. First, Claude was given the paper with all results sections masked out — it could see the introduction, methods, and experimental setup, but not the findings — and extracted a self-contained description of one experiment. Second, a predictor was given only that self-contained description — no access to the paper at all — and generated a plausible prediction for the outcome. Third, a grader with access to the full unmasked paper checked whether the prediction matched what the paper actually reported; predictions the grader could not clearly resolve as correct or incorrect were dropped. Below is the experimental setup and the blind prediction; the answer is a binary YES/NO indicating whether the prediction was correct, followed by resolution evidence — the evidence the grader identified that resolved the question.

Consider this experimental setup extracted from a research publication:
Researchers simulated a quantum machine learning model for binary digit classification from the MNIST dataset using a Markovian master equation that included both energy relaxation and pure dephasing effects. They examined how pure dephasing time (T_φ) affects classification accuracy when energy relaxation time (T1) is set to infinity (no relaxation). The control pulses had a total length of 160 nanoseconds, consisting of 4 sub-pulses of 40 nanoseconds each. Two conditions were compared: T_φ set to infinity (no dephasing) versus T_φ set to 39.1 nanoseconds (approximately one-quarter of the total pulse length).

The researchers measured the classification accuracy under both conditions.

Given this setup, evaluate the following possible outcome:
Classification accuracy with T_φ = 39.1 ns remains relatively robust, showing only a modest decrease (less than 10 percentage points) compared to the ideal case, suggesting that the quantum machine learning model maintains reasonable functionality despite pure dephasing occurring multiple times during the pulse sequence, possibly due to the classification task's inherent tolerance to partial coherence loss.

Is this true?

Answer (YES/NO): YES